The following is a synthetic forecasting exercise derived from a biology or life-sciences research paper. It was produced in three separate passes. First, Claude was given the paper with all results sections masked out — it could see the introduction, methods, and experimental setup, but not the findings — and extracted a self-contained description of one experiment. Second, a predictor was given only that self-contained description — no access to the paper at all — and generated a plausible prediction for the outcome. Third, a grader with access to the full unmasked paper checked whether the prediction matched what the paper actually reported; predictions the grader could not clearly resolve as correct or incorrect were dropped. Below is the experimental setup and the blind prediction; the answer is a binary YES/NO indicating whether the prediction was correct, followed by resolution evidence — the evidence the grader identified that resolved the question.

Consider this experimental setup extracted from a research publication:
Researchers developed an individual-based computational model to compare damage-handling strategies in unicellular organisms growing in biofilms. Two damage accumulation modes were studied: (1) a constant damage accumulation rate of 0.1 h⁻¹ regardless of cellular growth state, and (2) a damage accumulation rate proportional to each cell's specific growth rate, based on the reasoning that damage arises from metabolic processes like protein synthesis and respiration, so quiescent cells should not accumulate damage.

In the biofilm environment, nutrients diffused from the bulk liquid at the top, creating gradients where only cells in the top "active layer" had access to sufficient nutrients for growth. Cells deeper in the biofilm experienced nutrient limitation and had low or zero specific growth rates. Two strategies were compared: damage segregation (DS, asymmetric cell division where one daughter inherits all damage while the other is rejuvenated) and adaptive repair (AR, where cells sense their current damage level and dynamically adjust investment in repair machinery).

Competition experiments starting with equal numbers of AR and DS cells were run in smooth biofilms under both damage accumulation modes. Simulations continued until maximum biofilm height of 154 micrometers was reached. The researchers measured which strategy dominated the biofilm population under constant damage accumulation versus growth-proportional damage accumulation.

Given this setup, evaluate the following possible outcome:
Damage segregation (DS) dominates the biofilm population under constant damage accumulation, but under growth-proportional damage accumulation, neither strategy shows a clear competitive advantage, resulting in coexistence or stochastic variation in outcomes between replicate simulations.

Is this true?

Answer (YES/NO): NO